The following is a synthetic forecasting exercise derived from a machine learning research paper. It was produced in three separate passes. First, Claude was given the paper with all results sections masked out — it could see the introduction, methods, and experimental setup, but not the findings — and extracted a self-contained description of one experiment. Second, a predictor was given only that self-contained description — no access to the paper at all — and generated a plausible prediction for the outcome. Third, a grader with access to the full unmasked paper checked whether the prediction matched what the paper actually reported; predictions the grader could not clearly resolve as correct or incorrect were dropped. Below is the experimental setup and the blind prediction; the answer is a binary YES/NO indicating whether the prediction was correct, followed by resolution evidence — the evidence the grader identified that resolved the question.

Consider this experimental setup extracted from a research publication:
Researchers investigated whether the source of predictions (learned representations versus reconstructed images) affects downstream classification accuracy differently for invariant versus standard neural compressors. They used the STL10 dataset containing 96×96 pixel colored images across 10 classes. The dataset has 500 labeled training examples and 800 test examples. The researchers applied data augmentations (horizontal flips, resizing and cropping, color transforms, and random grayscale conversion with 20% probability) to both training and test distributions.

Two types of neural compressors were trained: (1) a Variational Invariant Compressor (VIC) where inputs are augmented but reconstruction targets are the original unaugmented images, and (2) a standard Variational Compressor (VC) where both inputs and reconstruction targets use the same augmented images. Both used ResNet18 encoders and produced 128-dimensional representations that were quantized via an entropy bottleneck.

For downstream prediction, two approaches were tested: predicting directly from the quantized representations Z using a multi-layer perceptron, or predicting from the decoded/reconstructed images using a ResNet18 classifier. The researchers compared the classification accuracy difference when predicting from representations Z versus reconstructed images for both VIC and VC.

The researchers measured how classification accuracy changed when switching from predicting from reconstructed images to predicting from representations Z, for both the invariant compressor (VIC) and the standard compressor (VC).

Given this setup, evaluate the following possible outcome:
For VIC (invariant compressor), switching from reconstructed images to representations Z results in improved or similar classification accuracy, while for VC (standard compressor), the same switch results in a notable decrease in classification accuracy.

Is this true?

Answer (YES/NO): YES